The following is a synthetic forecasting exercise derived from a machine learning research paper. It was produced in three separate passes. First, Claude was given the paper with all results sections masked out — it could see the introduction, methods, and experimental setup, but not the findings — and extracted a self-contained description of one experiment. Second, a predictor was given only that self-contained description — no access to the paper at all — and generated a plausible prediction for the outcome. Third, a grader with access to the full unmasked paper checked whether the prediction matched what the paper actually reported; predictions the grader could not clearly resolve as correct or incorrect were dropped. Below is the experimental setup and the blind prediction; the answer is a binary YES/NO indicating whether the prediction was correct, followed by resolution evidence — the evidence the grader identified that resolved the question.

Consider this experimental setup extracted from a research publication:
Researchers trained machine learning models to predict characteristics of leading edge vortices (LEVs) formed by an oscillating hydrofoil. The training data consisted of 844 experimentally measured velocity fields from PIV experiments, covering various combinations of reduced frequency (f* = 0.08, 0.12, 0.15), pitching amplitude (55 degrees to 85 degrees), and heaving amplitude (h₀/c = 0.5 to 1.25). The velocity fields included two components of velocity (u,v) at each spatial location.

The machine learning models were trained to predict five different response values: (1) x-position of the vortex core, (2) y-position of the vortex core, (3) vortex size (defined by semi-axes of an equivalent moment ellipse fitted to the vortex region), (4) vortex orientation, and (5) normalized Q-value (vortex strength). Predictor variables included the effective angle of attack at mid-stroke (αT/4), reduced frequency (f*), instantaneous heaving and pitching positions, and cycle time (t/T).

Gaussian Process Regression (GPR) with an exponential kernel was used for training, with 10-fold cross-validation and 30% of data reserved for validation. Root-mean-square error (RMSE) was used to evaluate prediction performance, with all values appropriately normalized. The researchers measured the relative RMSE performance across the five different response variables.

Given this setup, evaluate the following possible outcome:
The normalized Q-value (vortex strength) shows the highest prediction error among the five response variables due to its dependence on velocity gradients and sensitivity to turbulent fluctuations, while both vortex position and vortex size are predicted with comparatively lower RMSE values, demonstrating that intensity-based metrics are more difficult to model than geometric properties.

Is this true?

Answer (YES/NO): YES